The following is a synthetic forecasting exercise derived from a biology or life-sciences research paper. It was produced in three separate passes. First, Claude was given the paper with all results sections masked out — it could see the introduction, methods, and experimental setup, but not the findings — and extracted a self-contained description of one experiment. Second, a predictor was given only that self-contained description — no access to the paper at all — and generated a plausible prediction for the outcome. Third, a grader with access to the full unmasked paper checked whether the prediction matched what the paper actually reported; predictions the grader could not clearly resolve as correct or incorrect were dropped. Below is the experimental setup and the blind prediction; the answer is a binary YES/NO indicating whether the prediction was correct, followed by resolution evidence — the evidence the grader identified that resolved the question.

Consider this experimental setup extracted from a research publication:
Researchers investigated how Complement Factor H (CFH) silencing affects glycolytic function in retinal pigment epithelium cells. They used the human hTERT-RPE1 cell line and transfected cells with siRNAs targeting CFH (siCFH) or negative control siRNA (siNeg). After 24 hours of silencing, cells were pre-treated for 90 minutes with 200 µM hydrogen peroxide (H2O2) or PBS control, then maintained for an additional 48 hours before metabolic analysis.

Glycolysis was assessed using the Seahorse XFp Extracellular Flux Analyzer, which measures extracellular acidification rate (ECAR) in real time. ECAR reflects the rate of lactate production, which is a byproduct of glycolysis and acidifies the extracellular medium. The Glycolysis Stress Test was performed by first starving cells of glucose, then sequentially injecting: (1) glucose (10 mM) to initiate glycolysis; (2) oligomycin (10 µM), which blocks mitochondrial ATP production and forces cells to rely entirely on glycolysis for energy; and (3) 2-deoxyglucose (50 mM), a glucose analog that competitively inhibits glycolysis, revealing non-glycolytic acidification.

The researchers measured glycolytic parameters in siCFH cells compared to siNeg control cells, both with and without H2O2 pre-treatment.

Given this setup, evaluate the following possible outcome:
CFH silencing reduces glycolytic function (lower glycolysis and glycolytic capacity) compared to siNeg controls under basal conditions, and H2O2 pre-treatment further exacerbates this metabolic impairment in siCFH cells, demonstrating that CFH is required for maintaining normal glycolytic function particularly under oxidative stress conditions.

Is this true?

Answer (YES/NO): NO